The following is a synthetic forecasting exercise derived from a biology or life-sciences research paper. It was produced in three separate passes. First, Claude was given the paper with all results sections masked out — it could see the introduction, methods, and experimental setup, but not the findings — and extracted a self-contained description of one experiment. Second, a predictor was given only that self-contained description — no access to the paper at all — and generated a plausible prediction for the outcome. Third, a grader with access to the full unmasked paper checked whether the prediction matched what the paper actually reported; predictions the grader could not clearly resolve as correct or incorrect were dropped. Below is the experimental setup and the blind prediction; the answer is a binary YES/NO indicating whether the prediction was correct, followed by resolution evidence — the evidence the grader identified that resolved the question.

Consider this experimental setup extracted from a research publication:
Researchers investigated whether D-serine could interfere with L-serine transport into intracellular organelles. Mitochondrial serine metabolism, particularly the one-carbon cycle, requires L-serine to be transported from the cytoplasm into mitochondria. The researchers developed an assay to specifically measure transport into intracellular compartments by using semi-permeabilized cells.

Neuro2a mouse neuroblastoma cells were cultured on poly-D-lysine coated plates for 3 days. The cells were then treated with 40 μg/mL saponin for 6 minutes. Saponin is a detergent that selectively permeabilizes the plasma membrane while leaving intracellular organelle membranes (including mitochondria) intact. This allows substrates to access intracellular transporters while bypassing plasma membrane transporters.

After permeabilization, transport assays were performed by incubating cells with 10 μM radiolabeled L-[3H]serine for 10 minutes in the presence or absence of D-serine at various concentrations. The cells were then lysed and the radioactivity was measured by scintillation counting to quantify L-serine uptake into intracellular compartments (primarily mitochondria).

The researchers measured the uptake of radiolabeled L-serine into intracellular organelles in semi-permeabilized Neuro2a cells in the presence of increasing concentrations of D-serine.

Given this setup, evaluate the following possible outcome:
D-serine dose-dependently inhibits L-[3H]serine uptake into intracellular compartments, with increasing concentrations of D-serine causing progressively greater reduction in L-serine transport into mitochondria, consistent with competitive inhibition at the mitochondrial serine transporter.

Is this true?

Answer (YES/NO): YES